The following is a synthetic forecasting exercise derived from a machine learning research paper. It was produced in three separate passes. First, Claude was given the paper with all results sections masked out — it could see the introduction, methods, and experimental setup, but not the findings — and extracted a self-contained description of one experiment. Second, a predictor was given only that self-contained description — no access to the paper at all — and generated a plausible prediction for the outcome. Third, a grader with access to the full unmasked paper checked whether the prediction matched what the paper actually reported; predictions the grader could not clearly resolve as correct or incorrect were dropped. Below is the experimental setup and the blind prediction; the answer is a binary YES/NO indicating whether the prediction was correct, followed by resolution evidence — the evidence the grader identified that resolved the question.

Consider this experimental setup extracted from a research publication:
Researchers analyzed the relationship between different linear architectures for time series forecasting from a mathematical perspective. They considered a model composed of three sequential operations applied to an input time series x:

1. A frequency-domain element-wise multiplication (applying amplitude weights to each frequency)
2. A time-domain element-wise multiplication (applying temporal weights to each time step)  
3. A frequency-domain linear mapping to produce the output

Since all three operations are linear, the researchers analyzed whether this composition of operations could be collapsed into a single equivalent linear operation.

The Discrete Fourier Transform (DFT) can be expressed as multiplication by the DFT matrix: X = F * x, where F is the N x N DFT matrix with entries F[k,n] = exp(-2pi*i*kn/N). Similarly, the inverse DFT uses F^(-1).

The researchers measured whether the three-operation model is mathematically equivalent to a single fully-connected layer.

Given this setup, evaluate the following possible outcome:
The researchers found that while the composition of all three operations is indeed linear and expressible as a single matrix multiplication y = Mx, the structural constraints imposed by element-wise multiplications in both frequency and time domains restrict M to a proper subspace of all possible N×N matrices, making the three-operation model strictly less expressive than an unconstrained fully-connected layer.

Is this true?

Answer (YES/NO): YES